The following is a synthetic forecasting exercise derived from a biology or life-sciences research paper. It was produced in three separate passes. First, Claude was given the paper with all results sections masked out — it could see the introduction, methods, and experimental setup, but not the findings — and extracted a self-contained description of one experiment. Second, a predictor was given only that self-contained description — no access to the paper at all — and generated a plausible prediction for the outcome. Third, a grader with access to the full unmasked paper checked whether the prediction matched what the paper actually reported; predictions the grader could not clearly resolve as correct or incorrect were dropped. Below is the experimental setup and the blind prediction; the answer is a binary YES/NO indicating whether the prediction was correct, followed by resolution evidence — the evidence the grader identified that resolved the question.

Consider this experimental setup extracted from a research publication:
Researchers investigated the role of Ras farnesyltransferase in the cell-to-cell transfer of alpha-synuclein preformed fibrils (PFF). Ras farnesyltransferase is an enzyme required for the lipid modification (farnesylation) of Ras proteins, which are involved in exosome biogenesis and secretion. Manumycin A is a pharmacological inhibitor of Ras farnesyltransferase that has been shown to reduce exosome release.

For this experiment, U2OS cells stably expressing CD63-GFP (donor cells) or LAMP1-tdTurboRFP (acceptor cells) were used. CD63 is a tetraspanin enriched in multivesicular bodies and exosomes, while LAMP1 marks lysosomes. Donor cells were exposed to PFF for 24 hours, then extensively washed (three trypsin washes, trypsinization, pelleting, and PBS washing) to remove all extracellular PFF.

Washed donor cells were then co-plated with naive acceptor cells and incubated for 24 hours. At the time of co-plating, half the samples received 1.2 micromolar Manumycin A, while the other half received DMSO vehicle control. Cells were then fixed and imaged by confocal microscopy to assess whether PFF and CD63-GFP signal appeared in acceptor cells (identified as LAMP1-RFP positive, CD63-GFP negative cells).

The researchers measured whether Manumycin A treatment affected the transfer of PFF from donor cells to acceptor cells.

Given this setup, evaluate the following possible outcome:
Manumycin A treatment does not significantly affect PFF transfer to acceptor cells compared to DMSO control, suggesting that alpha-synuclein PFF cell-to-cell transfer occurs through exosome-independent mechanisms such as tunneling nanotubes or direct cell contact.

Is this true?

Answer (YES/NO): NO